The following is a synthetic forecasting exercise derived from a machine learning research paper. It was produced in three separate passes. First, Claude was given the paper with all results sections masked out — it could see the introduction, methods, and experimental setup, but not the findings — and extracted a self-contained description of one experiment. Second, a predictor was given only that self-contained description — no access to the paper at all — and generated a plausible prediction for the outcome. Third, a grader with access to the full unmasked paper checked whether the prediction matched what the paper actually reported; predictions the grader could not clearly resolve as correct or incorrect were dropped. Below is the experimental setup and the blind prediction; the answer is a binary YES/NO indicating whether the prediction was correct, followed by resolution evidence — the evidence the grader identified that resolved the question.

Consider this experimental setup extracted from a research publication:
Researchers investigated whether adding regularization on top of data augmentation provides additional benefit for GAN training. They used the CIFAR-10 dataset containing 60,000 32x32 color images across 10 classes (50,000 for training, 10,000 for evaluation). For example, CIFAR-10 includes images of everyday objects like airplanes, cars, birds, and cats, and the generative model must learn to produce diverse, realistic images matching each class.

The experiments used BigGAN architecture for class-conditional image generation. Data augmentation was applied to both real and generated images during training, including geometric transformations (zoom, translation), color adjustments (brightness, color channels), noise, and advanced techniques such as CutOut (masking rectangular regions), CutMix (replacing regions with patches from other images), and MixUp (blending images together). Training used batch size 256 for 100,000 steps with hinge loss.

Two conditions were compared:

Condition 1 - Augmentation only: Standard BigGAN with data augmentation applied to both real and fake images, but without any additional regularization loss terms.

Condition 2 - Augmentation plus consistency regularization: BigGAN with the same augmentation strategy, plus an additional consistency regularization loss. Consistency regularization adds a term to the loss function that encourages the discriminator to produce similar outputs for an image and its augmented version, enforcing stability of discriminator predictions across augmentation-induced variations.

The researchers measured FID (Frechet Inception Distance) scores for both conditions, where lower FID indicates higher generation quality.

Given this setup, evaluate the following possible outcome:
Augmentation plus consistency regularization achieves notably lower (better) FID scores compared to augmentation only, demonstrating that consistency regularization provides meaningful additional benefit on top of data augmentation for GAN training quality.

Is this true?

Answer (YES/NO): YES